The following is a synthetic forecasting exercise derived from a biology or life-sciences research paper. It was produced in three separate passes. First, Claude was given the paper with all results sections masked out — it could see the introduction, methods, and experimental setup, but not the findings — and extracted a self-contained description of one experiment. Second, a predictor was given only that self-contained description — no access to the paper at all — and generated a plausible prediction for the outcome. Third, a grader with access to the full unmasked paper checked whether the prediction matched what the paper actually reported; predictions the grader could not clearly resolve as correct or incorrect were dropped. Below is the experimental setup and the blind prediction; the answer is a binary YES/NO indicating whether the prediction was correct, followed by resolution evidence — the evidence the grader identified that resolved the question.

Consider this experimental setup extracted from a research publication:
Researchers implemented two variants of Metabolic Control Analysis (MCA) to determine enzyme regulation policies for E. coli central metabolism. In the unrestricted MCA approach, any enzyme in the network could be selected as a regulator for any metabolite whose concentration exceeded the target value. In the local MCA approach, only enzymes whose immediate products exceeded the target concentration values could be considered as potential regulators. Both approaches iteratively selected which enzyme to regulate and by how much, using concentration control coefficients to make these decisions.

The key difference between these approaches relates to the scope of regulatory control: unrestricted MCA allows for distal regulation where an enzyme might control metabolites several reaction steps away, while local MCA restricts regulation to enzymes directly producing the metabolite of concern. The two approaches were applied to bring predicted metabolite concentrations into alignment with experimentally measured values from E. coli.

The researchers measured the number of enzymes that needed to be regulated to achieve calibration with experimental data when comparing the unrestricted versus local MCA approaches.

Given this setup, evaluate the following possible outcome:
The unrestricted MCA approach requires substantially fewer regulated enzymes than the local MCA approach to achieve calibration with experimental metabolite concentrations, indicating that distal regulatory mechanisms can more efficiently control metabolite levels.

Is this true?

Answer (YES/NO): YES